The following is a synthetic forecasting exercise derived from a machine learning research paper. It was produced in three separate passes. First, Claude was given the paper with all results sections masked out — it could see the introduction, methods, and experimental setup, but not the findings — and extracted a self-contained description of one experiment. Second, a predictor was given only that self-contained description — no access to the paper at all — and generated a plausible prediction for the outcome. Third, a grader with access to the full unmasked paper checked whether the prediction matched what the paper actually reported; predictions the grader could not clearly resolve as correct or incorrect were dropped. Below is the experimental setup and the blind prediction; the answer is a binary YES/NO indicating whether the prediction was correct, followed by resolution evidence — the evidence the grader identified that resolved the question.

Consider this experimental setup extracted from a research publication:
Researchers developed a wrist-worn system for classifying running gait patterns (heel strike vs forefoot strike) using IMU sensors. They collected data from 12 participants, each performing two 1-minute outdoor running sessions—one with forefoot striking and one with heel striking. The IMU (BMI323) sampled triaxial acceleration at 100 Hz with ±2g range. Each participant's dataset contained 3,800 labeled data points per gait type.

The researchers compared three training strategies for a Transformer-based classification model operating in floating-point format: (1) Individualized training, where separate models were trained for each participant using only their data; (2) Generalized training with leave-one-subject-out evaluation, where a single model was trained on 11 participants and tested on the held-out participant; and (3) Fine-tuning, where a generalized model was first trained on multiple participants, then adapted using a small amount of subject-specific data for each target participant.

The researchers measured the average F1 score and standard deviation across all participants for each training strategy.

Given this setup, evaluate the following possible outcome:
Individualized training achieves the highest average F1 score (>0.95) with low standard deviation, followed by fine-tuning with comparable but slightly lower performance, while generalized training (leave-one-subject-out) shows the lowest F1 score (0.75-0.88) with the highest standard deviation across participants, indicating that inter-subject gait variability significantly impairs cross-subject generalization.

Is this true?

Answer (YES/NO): NO